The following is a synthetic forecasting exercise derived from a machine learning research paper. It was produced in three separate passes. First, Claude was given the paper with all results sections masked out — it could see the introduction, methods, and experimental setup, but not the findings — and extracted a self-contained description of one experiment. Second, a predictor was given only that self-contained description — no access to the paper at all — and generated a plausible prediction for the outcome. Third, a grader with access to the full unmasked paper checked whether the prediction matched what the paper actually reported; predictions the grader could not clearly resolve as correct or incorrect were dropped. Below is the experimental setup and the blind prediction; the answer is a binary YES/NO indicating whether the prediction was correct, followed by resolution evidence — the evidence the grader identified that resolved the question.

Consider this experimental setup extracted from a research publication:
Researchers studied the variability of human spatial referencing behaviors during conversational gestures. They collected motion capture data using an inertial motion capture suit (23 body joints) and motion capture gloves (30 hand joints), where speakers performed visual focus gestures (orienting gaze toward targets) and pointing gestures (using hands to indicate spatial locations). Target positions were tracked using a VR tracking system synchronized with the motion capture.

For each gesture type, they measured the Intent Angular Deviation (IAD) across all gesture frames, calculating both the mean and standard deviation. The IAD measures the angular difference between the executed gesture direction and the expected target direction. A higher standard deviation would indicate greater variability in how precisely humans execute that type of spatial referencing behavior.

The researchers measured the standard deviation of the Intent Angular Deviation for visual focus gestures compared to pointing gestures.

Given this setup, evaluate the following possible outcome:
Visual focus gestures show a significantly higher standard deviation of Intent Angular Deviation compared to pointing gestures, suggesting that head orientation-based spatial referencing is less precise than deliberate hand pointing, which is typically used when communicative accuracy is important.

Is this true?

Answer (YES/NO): YES